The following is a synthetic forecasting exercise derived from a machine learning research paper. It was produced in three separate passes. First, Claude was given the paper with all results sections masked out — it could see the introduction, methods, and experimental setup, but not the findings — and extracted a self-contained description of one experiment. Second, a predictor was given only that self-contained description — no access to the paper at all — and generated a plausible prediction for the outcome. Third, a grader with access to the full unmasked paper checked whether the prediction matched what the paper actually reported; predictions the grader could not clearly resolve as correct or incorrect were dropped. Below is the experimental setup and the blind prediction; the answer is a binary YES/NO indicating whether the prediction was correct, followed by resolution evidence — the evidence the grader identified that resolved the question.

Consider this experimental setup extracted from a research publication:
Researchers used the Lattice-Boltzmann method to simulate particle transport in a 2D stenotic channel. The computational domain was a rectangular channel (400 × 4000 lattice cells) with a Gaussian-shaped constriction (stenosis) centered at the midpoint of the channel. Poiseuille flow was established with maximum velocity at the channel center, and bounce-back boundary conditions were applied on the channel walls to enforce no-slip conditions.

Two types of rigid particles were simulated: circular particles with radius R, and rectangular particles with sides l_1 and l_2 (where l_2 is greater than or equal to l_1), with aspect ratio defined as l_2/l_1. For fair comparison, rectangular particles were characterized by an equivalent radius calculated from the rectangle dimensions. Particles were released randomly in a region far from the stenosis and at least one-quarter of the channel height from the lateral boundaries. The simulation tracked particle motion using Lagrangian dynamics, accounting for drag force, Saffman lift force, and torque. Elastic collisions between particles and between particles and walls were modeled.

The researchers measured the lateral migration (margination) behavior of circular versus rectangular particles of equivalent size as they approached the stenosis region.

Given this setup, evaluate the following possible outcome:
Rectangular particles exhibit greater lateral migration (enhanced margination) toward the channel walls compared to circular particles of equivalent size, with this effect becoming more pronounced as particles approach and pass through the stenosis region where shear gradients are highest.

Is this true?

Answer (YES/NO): YES